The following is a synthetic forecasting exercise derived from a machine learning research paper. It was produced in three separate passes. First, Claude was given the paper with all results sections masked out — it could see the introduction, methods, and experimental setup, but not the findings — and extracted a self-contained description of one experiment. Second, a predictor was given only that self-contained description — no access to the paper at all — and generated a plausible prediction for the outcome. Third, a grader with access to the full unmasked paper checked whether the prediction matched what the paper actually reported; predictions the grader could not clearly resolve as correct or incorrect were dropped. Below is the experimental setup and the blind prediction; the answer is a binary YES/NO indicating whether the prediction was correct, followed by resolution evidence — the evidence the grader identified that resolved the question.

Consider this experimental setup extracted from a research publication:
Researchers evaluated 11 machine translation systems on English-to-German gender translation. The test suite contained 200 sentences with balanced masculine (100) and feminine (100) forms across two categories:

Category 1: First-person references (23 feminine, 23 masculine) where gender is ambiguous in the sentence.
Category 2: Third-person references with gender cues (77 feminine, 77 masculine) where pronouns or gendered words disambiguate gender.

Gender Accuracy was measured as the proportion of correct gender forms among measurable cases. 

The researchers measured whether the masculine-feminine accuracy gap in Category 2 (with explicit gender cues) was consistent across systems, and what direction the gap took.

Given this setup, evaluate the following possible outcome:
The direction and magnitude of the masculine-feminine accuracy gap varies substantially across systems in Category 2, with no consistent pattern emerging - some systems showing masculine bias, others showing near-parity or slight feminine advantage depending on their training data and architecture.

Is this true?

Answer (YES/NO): NO